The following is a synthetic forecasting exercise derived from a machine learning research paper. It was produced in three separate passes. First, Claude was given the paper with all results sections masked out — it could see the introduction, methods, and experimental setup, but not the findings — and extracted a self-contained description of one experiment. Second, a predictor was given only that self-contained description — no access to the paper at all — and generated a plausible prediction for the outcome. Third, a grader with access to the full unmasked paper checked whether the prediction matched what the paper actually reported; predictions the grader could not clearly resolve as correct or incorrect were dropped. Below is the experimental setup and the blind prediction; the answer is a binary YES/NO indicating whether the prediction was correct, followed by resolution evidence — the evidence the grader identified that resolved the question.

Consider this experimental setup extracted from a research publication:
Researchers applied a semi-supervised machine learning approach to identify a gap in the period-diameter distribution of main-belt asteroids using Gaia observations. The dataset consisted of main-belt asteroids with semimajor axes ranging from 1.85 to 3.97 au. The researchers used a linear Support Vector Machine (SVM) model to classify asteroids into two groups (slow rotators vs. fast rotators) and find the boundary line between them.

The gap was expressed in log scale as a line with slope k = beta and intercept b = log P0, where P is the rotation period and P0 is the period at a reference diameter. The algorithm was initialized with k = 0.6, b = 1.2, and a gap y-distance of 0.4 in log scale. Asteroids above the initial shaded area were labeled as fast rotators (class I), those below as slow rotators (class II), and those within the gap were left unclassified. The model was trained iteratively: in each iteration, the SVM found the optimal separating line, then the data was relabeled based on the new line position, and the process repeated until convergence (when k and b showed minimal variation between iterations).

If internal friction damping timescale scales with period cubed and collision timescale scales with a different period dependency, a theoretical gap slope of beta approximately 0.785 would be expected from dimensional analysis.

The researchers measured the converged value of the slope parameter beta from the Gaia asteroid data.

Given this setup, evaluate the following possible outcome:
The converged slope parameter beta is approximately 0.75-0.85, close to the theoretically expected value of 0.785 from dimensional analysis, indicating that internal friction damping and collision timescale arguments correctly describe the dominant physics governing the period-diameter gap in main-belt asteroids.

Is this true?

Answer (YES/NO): YES